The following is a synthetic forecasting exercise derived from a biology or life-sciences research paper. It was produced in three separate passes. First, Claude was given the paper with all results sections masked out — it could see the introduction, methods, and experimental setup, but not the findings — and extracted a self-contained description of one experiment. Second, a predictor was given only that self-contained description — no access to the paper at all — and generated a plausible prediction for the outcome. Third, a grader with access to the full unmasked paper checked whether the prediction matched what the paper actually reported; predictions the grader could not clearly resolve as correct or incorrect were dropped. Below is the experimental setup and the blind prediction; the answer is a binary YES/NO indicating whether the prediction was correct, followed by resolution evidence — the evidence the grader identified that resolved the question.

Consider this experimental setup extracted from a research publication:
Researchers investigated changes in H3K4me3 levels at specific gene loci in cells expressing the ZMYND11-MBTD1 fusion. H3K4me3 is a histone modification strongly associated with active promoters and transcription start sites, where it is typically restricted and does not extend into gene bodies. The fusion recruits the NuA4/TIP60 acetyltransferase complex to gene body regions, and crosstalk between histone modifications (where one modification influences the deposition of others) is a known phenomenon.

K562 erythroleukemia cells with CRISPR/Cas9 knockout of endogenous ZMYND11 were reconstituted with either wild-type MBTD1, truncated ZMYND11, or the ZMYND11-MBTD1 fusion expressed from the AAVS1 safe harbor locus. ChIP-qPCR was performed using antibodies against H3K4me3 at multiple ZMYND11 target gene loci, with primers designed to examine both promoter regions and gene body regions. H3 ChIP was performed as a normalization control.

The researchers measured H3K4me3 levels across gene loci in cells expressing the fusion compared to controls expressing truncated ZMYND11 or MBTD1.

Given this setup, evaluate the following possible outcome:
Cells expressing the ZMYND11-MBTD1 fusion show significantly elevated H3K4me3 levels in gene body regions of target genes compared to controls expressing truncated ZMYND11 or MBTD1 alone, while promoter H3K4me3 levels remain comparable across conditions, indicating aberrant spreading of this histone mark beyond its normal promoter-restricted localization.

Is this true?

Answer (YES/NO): NO